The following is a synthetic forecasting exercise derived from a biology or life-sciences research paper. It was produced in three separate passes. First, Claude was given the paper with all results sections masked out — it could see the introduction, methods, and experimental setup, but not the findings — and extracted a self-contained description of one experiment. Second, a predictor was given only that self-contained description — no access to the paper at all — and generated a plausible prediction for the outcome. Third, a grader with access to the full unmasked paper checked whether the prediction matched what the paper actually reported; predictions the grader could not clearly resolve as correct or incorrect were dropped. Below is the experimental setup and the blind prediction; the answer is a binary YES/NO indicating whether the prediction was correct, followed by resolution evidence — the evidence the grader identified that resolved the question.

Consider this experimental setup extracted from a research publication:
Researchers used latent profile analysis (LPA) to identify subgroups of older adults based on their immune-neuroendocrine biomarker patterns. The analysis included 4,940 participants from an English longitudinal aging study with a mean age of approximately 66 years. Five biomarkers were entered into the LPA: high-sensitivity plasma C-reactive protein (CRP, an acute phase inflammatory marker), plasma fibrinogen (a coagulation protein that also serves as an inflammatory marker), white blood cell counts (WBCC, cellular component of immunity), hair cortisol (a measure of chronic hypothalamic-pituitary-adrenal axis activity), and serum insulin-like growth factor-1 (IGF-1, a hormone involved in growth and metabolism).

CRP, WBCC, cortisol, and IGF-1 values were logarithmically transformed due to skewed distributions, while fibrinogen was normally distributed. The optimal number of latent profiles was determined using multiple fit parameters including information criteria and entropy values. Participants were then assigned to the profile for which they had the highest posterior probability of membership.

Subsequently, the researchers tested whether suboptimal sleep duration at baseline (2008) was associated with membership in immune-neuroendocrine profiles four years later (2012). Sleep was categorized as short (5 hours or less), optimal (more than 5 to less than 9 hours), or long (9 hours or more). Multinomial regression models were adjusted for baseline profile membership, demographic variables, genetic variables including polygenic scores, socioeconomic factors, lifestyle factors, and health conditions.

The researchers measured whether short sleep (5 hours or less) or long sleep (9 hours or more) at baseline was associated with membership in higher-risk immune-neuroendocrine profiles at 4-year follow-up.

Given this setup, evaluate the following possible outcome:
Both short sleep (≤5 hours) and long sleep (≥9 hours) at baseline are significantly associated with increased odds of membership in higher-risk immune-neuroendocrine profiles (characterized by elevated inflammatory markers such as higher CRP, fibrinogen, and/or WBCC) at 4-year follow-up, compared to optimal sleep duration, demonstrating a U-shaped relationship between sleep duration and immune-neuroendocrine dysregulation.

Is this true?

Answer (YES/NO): NO